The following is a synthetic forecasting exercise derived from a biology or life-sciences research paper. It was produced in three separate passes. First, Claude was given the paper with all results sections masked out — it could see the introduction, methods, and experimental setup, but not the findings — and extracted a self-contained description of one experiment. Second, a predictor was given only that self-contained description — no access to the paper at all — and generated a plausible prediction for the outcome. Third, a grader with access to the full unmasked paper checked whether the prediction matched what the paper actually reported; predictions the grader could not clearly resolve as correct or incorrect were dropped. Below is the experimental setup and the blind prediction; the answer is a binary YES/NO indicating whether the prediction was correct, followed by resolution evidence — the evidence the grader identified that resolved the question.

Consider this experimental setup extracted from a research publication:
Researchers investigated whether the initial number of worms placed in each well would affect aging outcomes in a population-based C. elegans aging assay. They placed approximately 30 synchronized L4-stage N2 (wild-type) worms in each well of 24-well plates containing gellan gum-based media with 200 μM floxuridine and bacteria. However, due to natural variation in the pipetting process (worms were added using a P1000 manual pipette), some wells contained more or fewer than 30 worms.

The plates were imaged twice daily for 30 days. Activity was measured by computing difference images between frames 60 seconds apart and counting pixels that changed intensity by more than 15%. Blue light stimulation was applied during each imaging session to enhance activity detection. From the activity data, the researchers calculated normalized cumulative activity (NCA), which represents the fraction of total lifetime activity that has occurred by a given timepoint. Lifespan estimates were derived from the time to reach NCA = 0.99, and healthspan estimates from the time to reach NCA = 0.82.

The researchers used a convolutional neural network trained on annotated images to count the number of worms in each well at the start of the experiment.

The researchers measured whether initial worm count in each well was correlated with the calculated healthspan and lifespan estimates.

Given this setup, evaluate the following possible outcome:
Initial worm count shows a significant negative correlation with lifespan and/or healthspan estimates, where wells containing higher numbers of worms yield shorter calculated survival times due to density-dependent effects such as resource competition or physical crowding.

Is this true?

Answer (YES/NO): NO